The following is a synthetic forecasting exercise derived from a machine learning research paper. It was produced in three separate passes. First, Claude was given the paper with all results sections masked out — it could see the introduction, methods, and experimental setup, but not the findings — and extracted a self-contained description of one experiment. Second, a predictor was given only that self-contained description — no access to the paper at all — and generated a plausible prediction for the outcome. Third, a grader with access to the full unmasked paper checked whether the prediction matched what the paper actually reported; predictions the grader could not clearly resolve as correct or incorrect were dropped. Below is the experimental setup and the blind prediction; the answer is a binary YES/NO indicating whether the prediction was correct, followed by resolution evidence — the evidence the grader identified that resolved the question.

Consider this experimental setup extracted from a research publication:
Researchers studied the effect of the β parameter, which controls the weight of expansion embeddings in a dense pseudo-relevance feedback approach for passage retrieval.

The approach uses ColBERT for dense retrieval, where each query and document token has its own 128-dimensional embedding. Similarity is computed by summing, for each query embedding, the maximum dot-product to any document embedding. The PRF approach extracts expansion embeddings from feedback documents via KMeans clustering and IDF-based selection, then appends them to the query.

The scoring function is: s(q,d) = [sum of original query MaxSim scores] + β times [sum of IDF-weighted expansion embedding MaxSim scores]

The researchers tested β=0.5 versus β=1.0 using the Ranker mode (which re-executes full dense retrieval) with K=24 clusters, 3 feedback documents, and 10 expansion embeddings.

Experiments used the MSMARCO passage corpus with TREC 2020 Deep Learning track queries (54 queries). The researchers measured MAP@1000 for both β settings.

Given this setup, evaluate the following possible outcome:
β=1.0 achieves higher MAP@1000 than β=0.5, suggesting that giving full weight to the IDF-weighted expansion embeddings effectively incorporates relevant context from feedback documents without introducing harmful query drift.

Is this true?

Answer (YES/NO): NO